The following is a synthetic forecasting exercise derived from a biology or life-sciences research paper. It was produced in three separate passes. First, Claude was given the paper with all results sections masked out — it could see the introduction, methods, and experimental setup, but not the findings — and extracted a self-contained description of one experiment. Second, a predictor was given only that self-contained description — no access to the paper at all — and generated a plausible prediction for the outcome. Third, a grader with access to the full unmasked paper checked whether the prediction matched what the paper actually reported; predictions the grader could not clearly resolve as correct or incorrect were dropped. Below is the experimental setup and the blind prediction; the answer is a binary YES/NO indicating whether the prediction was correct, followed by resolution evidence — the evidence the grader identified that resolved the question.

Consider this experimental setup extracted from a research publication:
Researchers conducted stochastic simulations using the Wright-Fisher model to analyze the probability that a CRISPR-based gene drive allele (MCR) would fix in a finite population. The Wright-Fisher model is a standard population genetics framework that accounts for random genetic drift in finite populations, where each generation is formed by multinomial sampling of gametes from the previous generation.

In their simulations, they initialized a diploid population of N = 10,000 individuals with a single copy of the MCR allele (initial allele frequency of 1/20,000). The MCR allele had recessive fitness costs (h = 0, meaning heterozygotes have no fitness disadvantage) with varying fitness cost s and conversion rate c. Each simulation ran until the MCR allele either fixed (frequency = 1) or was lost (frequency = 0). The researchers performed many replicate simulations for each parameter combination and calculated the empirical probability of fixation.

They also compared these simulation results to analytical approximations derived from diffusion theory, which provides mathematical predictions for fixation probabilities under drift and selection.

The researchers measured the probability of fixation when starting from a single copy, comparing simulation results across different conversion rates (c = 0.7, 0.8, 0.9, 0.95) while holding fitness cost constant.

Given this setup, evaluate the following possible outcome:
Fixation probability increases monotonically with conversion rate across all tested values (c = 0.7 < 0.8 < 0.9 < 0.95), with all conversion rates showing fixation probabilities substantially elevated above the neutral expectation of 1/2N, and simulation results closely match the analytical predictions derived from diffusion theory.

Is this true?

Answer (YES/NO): NO